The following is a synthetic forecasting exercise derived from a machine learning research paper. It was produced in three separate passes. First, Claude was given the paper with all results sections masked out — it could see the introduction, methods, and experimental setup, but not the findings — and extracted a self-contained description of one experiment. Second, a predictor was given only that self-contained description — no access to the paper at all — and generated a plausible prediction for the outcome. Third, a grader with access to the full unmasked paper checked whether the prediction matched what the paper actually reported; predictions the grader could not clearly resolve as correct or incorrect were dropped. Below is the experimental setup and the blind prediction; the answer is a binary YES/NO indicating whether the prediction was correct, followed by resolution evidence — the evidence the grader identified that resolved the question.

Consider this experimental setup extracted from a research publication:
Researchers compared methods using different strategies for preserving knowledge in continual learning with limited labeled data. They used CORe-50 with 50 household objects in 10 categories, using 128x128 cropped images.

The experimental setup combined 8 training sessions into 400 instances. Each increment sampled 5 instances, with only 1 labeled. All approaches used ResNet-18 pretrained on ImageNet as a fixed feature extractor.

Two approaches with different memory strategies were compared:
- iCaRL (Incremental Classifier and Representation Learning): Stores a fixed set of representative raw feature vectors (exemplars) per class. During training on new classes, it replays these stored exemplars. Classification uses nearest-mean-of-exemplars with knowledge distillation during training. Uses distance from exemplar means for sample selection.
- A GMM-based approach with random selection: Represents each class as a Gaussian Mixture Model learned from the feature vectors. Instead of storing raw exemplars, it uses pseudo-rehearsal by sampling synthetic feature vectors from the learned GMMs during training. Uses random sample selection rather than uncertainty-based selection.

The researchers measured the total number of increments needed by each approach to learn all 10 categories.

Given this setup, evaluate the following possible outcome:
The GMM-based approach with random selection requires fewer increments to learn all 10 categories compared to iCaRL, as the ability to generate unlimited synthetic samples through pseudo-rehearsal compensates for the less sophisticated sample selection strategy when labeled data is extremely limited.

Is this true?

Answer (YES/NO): NO